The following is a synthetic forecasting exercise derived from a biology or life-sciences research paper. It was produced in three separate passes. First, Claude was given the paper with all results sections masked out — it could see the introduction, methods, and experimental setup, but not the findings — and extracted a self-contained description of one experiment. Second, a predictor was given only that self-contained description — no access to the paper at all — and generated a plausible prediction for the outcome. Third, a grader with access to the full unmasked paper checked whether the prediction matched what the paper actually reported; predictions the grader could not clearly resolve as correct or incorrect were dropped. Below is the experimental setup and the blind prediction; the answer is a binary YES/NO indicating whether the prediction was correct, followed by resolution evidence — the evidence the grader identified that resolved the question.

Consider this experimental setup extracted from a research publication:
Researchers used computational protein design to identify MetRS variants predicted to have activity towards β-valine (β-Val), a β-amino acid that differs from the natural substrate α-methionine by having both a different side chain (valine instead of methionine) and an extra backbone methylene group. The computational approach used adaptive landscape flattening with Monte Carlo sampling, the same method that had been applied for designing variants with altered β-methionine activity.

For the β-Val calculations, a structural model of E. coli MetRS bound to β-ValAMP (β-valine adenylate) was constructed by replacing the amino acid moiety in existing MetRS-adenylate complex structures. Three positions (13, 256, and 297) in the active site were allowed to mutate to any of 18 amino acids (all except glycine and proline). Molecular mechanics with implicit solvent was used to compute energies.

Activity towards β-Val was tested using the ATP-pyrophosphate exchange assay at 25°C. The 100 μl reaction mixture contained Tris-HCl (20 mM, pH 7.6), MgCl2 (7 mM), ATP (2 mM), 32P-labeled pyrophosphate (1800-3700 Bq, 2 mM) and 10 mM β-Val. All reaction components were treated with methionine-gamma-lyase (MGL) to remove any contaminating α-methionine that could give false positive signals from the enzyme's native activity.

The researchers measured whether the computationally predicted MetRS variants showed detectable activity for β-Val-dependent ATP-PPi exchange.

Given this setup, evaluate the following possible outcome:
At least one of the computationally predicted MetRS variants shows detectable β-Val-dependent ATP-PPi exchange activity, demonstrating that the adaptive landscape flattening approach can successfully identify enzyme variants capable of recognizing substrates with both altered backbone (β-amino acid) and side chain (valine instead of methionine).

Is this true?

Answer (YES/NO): NO